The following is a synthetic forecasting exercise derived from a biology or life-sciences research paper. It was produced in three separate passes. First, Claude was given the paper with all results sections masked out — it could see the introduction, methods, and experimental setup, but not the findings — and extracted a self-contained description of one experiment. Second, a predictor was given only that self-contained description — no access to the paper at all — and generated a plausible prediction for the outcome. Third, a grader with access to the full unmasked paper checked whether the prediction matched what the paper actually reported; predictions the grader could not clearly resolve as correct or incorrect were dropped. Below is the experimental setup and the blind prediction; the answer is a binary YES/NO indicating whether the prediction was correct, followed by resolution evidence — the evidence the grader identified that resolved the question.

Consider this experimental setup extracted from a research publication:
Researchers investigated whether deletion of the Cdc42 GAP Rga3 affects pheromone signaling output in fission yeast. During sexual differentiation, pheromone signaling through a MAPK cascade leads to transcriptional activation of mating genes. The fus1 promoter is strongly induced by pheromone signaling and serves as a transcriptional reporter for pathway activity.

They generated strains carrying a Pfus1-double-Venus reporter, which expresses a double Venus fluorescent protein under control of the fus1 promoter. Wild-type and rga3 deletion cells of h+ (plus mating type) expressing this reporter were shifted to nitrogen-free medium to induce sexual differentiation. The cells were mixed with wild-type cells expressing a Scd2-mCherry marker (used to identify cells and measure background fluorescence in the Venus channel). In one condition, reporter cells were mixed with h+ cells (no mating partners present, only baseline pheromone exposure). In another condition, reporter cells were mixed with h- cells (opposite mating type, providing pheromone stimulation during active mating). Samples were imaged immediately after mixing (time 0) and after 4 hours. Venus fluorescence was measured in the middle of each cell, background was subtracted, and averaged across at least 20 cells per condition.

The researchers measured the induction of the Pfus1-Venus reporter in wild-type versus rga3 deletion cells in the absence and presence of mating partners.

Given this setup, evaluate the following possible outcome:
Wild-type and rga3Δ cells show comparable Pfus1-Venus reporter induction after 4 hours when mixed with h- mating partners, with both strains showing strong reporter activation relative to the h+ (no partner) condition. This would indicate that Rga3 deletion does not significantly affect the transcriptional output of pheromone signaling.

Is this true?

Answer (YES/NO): YES